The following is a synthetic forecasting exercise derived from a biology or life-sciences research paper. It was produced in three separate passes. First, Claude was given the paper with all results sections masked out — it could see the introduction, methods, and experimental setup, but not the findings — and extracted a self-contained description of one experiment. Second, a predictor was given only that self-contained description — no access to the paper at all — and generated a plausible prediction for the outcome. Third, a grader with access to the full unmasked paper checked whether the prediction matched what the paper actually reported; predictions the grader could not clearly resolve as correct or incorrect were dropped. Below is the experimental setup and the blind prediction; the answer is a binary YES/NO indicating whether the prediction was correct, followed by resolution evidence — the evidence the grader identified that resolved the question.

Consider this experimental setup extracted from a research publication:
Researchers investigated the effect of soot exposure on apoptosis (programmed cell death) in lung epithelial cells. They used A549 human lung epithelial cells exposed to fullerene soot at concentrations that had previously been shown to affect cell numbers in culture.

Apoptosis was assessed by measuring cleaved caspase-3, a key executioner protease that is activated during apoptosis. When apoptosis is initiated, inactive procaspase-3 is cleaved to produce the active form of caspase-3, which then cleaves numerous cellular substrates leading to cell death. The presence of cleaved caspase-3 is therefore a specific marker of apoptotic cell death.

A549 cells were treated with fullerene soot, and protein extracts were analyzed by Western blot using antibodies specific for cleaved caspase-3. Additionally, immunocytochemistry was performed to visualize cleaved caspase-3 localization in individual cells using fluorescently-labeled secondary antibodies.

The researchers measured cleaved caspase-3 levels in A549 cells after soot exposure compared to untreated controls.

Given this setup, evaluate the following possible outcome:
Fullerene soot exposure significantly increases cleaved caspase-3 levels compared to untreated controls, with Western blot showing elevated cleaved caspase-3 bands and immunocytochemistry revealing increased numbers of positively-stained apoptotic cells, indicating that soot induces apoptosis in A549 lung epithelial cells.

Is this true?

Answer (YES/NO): NO